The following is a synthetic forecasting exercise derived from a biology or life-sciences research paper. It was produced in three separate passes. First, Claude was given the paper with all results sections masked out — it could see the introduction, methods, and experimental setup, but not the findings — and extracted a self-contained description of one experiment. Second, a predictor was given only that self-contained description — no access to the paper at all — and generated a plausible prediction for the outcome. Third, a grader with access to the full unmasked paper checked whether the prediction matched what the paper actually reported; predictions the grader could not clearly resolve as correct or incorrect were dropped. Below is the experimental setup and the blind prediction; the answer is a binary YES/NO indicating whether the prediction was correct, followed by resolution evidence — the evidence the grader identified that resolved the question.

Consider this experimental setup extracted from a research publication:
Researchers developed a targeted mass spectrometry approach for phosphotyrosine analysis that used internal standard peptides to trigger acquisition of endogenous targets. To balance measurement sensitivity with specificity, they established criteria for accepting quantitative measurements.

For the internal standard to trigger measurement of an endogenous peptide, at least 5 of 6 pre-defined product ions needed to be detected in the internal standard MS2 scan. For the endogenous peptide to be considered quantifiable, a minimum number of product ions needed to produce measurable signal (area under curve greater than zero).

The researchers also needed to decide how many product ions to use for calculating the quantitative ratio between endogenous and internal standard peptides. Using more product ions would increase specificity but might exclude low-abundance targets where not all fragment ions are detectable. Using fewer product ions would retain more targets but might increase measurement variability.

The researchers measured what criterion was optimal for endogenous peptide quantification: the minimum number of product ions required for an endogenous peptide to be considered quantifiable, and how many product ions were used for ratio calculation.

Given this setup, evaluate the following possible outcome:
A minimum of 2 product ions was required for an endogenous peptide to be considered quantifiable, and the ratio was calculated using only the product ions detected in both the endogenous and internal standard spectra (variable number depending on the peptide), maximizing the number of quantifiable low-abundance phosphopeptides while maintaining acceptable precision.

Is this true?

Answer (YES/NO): NO